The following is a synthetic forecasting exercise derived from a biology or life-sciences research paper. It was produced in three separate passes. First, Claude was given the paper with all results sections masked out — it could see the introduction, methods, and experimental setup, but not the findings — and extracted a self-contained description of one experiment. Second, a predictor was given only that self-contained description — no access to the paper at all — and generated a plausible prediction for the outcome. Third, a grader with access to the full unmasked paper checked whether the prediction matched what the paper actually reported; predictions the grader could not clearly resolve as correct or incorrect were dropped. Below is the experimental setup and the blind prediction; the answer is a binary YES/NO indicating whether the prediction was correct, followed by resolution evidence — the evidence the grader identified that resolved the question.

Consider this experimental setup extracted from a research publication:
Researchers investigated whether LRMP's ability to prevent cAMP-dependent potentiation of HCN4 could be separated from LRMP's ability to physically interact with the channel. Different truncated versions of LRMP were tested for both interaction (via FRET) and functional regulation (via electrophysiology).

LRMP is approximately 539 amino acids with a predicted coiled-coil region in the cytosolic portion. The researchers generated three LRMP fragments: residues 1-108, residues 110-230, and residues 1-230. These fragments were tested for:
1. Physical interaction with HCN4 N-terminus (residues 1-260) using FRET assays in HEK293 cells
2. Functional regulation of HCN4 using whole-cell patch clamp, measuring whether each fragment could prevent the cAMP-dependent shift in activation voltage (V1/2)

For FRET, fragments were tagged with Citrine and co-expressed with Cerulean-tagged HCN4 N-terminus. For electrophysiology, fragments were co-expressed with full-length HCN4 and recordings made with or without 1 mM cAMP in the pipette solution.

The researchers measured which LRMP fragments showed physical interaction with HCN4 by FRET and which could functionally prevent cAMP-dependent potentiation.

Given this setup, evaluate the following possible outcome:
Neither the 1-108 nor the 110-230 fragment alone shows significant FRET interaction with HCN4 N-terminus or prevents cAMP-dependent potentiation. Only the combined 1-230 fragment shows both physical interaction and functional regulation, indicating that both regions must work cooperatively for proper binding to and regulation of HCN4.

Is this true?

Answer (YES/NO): NO